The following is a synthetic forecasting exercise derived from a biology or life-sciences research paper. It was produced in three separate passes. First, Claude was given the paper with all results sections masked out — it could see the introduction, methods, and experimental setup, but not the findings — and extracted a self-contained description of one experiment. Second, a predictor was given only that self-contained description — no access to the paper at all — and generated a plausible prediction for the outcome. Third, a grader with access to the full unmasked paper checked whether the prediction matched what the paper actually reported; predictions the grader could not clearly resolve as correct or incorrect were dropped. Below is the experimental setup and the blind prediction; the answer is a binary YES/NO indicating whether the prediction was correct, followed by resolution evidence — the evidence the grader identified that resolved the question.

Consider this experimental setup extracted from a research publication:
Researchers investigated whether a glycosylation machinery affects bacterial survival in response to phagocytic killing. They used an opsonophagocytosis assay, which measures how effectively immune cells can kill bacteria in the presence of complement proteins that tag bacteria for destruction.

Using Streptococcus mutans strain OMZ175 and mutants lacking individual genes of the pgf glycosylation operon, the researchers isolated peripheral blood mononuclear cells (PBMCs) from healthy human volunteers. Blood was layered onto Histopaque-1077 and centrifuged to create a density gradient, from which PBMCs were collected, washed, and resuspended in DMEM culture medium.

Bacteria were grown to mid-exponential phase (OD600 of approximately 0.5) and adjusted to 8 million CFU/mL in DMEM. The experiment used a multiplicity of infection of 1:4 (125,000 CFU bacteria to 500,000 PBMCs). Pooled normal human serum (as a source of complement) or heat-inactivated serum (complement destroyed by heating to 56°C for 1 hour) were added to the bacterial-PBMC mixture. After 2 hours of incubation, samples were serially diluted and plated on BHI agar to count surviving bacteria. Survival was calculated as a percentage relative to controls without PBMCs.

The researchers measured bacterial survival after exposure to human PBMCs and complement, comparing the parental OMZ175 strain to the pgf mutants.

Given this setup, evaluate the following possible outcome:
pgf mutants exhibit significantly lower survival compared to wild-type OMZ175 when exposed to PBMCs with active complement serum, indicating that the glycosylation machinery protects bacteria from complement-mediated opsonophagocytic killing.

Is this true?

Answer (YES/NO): NO